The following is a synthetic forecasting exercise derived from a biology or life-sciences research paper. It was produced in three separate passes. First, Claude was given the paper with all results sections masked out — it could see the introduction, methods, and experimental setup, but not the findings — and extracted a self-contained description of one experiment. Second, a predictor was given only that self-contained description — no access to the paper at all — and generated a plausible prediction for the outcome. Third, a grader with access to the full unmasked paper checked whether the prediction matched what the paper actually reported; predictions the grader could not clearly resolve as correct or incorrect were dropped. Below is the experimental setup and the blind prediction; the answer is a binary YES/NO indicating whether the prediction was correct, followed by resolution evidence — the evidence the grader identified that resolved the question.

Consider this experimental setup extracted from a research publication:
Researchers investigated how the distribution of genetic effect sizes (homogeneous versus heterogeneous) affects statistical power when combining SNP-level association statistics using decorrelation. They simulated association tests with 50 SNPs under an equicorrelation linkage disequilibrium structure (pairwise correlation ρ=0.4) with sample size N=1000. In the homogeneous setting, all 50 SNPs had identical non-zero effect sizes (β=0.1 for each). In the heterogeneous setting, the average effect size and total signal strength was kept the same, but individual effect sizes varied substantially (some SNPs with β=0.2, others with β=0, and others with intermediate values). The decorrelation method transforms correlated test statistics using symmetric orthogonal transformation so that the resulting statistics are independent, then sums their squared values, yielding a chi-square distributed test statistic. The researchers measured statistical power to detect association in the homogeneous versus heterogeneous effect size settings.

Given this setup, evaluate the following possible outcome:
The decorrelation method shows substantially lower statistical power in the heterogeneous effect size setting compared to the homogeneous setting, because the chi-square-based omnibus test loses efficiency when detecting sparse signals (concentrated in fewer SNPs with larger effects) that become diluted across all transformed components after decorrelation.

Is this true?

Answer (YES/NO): NO